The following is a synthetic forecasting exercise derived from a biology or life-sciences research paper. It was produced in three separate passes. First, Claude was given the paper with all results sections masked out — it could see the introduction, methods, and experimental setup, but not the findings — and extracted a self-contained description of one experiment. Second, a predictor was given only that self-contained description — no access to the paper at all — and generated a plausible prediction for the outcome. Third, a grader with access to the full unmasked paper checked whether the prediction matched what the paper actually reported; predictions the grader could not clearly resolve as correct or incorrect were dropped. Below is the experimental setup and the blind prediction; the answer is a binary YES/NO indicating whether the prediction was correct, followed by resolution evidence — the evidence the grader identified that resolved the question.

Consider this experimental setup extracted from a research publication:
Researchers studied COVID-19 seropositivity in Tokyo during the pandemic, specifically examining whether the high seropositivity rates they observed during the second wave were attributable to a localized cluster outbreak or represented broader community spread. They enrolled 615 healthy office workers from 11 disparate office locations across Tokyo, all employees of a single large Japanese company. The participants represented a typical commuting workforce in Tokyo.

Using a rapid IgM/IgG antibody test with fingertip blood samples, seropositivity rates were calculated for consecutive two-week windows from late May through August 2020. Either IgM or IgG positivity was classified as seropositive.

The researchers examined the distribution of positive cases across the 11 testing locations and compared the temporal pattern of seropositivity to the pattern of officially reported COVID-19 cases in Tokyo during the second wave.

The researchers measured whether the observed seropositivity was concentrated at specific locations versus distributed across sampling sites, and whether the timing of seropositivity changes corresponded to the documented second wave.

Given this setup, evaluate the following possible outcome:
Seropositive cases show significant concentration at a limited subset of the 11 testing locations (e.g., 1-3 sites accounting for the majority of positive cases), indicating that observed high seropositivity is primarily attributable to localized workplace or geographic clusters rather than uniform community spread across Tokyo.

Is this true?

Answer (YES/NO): NO